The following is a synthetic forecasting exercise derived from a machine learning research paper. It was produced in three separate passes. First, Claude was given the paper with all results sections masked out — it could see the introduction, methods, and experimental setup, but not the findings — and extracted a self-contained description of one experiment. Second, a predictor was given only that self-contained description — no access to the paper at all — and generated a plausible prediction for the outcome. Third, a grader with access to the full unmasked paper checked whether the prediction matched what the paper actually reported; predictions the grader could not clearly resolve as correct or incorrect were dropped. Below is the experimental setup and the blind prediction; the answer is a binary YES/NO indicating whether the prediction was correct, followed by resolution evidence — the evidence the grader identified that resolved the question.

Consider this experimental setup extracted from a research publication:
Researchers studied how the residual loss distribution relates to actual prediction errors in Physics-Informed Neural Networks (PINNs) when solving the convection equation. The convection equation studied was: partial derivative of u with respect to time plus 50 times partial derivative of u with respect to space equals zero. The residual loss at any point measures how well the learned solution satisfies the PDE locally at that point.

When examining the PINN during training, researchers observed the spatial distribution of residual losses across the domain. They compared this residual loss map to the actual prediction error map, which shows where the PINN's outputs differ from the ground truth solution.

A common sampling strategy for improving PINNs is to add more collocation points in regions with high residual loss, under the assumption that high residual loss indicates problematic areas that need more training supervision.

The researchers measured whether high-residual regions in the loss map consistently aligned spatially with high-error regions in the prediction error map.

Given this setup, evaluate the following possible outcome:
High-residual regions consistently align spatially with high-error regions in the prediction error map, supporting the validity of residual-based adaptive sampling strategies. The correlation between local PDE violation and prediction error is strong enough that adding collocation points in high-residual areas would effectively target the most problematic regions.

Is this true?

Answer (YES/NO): NO